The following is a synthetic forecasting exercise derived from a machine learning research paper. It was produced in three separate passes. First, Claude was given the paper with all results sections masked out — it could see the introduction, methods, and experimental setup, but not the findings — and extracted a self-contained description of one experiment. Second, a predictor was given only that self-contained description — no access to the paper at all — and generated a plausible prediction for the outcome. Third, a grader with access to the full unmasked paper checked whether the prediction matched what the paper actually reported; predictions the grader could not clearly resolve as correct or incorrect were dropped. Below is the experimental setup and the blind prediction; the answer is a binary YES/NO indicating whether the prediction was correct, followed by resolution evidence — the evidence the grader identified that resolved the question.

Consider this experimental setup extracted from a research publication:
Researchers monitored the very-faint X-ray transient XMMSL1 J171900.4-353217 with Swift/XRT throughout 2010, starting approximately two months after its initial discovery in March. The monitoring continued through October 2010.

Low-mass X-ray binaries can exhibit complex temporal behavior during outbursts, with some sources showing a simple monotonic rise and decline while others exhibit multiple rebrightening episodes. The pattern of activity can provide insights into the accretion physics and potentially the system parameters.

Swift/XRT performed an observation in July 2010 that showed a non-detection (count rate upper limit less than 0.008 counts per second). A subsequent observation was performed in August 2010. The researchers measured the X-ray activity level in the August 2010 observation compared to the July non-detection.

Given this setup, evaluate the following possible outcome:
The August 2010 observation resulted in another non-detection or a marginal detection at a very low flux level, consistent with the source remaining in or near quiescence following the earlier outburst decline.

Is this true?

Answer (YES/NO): NO